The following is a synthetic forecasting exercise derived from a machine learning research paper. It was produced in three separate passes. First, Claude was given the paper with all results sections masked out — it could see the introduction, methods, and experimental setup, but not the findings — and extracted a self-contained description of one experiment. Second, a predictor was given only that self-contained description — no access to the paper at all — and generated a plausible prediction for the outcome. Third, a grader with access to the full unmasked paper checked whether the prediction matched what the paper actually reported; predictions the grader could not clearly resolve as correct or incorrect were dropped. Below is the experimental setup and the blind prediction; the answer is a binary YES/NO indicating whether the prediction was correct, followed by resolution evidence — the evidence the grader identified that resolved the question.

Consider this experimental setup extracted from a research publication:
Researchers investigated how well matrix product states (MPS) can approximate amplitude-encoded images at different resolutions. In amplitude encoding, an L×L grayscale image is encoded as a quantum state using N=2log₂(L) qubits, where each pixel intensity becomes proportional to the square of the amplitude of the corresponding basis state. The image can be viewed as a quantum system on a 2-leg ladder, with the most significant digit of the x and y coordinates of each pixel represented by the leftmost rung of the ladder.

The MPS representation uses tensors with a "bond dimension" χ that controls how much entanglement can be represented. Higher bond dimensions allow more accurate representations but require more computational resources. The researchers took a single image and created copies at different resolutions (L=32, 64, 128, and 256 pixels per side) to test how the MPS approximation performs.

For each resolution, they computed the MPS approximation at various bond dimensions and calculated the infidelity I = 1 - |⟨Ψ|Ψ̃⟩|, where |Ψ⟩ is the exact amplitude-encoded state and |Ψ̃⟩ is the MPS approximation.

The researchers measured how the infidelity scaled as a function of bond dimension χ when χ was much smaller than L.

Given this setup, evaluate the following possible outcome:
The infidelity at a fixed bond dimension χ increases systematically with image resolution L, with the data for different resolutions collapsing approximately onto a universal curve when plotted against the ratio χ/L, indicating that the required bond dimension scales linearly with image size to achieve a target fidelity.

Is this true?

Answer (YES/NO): NO